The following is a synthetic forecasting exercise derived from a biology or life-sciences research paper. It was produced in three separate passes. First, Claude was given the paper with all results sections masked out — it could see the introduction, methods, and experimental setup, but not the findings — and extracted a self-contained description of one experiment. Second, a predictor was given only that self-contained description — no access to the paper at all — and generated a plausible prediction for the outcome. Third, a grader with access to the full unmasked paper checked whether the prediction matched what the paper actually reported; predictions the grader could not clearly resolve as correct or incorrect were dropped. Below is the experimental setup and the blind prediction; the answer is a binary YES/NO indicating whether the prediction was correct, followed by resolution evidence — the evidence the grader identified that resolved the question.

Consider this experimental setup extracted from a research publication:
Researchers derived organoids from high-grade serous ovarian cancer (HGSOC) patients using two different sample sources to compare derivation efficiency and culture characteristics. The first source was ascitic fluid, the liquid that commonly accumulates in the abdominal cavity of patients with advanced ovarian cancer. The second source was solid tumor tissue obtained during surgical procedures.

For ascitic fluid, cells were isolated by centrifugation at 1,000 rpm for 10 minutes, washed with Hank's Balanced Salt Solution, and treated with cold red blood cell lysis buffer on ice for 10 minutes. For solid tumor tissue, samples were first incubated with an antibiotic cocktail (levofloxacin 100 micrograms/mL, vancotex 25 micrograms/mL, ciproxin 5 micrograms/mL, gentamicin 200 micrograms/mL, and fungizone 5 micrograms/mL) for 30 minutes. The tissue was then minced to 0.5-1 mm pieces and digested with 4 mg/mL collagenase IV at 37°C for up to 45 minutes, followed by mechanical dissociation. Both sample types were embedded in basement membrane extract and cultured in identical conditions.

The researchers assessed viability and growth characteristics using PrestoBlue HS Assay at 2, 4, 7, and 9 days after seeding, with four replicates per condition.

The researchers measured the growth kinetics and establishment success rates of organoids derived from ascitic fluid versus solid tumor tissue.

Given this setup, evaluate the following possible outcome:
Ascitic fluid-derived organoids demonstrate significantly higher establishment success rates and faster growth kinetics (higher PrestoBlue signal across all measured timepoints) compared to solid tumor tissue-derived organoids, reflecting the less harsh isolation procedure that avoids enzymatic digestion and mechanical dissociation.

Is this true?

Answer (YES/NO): NO